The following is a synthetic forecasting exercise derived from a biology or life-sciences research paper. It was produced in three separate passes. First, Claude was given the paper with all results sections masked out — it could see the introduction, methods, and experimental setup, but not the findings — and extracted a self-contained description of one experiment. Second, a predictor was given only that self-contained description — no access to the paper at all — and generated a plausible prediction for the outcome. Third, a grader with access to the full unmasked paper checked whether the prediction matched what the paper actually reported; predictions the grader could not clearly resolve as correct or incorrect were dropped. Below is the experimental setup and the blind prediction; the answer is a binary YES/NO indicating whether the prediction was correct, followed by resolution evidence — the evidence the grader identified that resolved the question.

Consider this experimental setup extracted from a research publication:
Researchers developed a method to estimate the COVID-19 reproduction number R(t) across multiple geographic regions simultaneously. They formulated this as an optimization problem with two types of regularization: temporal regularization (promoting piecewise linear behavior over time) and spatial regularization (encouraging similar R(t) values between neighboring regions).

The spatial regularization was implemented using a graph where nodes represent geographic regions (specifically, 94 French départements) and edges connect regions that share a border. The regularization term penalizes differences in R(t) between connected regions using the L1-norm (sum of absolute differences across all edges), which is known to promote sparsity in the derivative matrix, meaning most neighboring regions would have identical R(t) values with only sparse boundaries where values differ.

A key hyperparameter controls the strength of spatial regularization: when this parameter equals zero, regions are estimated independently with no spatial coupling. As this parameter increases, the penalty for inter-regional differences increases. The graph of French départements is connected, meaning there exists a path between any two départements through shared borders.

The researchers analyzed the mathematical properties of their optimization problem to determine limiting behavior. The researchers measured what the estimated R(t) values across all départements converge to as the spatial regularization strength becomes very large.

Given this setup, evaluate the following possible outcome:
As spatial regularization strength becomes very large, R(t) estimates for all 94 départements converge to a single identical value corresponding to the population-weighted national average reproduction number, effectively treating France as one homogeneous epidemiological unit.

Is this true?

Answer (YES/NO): NO